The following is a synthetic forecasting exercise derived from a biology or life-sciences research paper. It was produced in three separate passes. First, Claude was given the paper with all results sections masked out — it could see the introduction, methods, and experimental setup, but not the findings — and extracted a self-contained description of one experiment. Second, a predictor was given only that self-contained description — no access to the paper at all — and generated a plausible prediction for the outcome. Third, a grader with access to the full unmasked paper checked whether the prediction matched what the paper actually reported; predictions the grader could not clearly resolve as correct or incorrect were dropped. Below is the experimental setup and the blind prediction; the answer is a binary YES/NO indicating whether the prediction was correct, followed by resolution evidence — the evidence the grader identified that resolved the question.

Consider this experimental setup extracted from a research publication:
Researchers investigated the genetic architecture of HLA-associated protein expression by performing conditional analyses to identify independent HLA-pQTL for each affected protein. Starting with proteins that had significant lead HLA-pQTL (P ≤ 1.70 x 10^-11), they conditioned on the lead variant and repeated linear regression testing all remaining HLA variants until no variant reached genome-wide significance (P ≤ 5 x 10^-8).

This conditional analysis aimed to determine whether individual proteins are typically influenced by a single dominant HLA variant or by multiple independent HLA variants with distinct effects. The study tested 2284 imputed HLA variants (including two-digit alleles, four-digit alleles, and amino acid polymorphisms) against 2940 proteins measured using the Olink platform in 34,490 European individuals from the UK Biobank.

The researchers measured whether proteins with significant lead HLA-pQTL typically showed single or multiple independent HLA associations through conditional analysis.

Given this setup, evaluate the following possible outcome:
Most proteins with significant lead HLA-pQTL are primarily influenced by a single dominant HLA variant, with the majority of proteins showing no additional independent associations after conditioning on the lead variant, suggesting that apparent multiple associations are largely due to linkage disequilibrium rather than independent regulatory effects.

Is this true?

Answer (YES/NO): NO